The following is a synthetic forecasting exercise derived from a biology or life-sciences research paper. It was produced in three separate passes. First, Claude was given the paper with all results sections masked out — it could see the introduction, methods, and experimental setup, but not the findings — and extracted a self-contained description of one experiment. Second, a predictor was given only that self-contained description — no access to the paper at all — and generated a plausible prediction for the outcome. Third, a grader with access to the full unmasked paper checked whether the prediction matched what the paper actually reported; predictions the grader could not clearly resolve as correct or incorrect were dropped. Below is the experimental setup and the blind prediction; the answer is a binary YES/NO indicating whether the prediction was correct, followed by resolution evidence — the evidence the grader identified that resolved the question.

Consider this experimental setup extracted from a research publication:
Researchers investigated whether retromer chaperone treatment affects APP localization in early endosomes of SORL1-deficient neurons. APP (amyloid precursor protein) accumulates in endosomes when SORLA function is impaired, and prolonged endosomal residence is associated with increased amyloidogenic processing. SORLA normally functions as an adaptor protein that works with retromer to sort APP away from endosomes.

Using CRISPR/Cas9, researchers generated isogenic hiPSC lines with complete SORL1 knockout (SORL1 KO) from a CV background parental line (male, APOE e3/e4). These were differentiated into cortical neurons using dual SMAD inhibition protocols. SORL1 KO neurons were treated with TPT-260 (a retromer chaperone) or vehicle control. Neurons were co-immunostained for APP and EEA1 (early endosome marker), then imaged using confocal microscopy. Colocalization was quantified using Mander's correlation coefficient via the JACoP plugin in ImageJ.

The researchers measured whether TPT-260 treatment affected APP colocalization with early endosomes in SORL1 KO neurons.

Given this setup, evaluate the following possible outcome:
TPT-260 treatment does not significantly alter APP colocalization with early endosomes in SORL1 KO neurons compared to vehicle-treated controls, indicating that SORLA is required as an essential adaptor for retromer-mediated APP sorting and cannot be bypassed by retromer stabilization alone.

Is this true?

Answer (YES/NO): NO